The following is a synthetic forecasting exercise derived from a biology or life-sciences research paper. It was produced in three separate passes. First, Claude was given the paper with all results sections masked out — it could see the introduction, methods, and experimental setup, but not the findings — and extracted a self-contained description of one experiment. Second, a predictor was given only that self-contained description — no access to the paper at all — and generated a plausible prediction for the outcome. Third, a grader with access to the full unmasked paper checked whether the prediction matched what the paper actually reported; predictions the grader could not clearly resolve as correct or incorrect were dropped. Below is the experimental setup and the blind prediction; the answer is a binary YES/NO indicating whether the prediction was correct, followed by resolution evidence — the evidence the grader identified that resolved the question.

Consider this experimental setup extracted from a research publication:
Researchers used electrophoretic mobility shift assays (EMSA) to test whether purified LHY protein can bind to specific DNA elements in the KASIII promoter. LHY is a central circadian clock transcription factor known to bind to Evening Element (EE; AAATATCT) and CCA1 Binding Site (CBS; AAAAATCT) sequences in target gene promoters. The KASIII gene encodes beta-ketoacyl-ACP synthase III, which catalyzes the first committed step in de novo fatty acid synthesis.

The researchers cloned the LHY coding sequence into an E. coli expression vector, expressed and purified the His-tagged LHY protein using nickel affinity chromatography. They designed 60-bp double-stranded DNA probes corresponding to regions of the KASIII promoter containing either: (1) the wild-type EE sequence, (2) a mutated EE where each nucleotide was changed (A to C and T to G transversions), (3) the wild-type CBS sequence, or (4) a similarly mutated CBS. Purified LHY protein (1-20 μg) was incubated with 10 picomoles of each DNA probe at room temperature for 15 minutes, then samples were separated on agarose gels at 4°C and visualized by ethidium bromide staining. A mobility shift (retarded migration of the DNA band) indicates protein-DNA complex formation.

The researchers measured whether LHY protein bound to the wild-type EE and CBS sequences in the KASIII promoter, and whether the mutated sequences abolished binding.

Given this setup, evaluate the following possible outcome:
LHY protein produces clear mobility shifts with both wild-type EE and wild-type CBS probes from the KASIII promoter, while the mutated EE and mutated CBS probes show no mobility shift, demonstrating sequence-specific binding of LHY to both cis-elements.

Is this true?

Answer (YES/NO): YES